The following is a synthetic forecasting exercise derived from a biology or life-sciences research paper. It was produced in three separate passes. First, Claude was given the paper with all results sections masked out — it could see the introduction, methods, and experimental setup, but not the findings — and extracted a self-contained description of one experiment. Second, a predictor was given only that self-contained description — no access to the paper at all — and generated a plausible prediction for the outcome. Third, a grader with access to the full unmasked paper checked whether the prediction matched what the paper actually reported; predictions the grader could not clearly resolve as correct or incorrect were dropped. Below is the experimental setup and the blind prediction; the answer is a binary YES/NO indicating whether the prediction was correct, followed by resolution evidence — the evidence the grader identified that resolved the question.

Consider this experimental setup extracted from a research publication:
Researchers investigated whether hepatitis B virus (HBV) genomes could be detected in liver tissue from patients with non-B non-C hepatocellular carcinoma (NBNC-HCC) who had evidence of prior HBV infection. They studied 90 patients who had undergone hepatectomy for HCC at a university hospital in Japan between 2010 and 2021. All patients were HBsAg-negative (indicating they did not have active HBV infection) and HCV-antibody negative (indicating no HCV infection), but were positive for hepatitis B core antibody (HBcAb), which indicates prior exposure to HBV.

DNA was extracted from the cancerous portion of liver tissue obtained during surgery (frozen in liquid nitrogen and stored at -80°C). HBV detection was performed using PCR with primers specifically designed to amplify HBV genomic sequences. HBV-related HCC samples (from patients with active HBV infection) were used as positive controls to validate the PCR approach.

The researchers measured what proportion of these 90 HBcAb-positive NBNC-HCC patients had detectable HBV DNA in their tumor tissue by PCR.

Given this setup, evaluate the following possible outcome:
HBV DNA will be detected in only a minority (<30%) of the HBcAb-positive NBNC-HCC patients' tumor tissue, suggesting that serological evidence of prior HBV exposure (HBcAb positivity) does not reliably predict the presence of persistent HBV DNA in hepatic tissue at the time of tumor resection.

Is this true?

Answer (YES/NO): YES